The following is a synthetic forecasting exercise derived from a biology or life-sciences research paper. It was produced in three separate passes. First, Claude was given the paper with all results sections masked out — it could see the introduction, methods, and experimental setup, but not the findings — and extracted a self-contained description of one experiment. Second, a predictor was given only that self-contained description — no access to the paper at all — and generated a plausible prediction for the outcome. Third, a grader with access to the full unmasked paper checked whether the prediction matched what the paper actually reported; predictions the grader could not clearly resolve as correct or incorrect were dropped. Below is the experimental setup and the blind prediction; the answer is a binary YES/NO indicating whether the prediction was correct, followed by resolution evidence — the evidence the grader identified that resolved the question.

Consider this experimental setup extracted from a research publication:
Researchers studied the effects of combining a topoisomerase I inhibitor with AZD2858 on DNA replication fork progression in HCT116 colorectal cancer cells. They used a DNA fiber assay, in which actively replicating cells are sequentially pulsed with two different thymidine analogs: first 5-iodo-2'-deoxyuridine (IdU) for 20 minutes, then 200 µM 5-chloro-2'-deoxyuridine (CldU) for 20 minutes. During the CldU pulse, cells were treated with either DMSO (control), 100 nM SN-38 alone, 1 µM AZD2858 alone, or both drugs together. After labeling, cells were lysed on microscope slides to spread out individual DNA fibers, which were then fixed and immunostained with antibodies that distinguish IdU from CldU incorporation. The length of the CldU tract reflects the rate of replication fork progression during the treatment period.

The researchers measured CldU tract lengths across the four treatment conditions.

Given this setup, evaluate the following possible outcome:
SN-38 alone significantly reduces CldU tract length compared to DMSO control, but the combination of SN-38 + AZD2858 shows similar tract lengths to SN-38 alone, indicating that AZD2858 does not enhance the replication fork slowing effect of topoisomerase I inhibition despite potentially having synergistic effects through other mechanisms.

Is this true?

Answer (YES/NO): NO